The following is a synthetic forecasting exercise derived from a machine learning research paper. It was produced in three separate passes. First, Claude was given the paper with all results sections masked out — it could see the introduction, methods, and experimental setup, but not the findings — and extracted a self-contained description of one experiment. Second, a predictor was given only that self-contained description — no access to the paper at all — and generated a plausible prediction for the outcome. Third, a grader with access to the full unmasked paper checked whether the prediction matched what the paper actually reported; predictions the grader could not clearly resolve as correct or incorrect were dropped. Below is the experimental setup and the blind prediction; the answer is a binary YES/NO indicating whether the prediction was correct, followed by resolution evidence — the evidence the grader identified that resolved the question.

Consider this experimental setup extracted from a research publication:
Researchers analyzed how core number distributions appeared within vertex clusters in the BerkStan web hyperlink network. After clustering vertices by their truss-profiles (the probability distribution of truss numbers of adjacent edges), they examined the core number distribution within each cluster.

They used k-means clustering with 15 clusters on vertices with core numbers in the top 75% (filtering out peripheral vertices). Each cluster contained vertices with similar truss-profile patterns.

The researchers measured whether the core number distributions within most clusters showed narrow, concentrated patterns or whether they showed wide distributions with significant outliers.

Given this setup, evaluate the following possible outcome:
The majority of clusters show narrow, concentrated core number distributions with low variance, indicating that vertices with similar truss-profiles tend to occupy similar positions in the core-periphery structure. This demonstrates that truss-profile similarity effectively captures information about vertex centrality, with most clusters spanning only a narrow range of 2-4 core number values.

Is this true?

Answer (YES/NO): NO